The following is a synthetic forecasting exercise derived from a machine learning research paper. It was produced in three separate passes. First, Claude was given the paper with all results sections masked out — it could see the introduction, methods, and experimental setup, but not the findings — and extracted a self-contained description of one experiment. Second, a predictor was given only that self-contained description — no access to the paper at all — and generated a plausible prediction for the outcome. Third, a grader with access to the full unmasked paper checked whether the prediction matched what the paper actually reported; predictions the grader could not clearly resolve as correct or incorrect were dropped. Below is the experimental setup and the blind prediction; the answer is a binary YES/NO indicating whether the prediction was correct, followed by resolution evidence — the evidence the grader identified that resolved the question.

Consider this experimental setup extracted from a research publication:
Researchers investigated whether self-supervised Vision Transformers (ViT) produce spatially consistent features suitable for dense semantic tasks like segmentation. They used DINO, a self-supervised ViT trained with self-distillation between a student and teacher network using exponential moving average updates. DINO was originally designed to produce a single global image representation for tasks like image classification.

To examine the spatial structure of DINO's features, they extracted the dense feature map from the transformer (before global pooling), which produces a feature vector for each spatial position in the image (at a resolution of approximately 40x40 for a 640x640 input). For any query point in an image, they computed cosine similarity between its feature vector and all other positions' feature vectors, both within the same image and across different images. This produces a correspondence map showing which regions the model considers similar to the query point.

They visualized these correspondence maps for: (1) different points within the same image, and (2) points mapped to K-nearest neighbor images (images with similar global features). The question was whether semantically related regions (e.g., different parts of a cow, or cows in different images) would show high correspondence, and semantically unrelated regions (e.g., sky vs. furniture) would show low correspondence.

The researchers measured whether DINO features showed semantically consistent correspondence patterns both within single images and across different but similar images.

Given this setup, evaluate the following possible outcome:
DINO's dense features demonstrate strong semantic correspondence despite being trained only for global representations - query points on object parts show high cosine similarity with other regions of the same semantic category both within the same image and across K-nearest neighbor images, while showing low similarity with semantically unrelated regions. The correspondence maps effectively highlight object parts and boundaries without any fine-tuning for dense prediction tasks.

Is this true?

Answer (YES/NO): YES